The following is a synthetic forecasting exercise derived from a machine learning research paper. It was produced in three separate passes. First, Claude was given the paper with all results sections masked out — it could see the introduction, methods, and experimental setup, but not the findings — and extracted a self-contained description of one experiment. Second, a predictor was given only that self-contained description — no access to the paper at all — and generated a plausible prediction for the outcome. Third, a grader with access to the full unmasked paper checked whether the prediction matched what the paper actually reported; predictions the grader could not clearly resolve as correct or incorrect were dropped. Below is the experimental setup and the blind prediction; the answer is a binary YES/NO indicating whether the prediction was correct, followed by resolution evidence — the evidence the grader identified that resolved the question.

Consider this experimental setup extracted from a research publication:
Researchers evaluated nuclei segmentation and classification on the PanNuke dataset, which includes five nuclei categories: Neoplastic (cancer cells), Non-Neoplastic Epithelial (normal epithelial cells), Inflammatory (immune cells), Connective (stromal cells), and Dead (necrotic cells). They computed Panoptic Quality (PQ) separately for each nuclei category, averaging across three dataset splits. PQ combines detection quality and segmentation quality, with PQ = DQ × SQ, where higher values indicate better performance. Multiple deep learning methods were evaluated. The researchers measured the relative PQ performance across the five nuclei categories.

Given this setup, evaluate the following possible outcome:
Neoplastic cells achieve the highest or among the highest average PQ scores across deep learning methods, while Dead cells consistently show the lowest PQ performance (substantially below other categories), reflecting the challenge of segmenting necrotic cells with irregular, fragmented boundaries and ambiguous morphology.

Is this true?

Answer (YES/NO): YES